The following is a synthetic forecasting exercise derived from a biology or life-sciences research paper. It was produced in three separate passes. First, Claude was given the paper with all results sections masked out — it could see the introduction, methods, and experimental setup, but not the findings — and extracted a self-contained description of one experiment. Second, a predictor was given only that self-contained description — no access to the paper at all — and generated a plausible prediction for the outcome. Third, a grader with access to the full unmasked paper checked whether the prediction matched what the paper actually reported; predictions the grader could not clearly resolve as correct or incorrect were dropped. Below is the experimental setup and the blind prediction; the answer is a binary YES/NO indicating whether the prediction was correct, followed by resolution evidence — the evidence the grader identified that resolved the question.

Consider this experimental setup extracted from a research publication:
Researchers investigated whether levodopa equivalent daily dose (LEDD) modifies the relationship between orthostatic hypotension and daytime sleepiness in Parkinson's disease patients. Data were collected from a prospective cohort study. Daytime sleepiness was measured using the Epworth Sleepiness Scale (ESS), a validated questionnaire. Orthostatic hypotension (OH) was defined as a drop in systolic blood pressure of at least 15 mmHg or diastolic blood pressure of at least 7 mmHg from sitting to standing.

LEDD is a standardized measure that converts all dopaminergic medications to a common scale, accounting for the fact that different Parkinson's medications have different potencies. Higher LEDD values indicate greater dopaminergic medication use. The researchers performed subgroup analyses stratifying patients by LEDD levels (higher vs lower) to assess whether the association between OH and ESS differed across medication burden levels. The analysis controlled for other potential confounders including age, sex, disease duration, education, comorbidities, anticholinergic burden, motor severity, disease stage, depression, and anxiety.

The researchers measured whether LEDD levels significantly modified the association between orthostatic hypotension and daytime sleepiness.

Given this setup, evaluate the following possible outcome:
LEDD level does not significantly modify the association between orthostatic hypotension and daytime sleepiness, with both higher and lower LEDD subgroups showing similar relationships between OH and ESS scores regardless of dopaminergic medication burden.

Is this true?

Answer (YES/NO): NO